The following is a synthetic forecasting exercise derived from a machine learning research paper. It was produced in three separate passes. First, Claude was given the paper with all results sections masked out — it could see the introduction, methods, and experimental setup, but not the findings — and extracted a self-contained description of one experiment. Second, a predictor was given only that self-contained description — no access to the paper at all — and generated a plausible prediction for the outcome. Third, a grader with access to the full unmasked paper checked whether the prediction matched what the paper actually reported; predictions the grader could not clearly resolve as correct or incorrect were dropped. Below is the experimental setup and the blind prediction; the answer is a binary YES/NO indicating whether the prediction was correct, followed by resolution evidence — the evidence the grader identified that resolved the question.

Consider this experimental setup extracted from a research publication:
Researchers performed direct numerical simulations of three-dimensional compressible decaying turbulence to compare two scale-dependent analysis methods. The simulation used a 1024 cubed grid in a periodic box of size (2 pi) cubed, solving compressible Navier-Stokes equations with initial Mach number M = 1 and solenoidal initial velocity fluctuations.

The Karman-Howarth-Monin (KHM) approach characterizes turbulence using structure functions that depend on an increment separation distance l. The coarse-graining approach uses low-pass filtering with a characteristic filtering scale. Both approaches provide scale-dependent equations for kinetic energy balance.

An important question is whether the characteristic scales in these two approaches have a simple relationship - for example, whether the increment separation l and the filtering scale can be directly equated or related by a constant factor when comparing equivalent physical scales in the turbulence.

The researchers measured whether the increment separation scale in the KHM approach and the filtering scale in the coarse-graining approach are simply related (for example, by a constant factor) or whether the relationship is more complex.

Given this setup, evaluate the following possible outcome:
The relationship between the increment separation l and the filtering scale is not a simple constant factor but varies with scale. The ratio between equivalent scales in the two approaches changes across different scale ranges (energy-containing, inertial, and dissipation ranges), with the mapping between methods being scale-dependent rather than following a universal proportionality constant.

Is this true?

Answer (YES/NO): YES